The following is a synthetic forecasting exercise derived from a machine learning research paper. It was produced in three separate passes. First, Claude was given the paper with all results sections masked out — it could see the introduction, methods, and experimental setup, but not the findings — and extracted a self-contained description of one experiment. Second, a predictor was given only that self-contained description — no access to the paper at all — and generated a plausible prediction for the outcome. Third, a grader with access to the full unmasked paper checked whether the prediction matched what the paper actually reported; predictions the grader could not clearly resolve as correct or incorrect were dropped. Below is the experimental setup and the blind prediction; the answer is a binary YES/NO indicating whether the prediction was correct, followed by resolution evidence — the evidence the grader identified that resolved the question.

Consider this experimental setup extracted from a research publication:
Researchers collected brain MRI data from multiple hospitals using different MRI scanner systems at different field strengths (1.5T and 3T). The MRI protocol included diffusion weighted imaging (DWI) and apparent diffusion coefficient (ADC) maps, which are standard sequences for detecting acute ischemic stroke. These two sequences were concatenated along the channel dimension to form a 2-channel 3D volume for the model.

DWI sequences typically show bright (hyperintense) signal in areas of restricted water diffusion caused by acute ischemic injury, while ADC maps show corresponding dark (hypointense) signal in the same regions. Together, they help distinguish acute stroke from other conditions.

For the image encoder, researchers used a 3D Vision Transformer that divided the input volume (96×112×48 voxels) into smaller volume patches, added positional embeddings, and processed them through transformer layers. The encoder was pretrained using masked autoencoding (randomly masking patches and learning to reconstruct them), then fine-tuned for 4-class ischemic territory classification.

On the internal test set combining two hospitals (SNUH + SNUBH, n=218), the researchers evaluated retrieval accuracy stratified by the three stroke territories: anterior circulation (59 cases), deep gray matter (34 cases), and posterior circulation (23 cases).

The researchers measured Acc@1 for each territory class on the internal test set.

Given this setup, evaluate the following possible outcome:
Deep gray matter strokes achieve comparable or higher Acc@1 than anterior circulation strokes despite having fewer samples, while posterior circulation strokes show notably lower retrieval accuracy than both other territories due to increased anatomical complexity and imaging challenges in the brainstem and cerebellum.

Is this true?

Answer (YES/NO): NO